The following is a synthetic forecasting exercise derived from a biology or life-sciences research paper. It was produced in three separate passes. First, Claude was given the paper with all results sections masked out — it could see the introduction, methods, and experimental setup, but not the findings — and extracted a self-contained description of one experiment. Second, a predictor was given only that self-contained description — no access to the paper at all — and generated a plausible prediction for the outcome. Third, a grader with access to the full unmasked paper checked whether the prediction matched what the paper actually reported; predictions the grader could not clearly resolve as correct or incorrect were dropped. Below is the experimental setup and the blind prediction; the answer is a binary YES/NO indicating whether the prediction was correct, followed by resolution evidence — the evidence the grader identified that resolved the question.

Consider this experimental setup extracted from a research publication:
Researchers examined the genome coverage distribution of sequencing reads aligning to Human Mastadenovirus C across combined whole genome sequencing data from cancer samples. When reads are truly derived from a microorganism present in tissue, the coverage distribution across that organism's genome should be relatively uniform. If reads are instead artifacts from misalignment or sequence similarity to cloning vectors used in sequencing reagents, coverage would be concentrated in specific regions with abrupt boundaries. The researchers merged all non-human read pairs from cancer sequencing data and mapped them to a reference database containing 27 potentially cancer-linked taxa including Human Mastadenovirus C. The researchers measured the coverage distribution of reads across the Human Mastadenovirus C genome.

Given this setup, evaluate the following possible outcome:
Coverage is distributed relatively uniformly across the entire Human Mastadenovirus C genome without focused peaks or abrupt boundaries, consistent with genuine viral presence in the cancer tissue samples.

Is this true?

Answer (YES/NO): NO